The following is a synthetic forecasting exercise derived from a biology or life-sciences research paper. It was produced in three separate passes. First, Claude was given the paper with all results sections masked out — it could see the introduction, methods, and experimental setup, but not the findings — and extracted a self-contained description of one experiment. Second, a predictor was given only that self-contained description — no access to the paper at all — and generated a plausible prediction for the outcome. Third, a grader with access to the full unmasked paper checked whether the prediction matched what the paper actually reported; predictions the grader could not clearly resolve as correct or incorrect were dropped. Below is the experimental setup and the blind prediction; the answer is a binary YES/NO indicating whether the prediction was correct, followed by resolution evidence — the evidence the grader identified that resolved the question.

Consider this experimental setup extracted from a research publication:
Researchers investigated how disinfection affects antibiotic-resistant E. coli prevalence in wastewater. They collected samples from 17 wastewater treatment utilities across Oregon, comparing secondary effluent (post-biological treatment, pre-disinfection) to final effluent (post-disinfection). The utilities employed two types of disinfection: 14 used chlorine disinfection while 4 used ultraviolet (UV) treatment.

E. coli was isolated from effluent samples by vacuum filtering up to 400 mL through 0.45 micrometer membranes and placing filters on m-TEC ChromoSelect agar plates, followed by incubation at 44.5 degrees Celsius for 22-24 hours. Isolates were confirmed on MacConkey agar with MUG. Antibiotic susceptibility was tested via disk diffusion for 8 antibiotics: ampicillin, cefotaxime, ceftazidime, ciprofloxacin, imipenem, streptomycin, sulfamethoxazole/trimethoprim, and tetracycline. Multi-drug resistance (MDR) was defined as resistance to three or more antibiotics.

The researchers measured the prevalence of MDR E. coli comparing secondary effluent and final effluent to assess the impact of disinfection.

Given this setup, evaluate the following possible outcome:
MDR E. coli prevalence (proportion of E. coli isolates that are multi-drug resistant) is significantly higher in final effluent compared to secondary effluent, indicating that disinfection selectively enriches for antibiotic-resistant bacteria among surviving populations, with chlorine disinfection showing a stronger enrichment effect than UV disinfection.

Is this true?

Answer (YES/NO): NO